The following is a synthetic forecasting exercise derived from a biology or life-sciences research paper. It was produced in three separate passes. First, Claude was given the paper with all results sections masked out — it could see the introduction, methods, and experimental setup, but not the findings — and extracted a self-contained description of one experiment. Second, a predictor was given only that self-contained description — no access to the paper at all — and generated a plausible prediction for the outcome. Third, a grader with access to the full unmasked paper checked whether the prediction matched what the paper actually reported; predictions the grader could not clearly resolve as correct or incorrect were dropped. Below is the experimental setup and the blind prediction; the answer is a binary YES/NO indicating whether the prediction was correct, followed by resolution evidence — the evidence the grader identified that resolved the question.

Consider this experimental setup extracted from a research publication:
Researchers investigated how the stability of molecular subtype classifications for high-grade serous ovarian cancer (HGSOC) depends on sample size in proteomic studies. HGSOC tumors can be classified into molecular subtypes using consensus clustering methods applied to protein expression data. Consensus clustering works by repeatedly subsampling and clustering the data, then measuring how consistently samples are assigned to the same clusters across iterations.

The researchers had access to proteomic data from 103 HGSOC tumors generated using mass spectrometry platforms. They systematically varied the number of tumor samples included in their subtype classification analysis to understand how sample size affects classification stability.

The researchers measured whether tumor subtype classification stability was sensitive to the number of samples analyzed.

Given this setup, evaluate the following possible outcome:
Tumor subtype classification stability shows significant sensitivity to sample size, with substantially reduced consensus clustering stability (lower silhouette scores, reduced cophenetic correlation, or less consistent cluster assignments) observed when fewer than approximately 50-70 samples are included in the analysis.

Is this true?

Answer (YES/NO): NO